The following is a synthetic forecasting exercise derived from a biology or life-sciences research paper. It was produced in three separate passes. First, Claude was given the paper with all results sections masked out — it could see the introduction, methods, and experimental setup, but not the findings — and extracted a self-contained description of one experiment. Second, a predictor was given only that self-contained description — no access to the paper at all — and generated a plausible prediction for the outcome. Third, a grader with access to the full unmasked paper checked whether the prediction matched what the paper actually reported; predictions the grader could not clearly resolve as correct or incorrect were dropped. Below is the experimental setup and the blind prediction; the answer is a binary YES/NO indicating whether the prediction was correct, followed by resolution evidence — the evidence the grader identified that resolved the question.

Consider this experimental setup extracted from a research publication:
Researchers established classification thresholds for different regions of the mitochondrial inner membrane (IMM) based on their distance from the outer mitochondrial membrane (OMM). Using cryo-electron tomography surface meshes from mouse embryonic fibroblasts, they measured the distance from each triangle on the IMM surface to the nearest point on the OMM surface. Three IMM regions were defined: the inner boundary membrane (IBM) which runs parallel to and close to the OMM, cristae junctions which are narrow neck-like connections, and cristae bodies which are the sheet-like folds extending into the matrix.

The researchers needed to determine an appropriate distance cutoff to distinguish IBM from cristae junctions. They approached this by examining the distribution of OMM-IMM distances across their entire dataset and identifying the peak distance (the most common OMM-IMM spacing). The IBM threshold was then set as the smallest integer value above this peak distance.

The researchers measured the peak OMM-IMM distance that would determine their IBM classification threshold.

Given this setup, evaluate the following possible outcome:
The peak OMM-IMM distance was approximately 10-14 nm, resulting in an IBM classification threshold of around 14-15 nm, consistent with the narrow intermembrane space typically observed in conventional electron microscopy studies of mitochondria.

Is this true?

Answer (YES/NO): NO